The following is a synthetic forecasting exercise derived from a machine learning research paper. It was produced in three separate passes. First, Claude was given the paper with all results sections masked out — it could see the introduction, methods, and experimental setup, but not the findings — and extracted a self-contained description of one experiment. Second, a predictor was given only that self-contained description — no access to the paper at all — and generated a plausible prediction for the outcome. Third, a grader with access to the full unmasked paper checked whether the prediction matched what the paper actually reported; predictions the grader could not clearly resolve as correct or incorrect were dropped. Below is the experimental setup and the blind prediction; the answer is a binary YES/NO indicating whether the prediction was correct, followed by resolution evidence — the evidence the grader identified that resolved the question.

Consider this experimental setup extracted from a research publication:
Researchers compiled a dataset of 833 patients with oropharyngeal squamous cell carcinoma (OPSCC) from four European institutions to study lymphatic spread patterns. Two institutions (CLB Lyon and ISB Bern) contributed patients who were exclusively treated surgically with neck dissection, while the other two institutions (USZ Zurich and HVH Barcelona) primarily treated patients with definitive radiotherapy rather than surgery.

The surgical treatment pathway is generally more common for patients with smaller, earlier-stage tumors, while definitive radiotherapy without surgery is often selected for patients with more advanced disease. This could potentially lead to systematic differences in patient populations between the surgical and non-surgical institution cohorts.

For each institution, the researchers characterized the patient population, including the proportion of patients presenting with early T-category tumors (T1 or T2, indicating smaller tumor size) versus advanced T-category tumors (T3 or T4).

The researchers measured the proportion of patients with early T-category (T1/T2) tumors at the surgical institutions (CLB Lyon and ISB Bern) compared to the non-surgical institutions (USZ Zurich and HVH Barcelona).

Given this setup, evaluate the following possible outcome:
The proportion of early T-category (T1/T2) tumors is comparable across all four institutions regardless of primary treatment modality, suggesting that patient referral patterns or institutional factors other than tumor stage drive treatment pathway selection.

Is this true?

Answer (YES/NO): NO